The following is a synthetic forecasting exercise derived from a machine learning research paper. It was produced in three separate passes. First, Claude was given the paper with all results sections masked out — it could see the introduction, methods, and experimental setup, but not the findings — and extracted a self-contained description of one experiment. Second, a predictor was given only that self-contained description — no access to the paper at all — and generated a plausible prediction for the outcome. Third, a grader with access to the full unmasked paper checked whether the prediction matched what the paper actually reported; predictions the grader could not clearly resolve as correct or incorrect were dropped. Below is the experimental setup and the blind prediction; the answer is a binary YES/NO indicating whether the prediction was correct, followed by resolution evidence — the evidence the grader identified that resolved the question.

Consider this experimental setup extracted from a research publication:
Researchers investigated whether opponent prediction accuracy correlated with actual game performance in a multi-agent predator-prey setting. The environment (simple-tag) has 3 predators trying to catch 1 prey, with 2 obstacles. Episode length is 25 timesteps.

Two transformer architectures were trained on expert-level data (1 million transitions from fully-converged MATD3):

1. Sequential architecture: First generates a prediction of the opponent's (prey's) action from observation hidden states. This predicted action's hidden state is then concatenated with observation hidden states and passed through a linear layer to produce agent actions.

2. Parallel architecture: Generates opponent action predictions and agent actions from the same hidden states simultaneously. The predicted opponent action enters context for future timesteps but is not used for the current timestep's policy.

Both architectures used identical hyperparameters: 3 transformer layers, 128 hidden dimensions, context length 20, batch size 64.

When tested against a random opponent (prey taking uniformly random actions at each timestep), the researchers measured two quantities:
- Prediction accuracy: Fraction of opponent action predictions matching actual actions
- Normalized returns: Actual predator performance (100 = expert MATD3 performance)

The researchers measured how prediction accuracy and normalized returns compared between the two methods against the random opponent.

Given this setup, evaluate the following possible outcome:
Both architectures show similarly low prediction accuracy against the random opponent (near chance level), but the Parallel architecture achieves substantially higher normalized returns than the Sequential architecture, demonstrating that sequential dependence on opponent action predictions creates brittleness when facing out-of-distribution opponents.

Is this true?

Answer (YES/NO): NO